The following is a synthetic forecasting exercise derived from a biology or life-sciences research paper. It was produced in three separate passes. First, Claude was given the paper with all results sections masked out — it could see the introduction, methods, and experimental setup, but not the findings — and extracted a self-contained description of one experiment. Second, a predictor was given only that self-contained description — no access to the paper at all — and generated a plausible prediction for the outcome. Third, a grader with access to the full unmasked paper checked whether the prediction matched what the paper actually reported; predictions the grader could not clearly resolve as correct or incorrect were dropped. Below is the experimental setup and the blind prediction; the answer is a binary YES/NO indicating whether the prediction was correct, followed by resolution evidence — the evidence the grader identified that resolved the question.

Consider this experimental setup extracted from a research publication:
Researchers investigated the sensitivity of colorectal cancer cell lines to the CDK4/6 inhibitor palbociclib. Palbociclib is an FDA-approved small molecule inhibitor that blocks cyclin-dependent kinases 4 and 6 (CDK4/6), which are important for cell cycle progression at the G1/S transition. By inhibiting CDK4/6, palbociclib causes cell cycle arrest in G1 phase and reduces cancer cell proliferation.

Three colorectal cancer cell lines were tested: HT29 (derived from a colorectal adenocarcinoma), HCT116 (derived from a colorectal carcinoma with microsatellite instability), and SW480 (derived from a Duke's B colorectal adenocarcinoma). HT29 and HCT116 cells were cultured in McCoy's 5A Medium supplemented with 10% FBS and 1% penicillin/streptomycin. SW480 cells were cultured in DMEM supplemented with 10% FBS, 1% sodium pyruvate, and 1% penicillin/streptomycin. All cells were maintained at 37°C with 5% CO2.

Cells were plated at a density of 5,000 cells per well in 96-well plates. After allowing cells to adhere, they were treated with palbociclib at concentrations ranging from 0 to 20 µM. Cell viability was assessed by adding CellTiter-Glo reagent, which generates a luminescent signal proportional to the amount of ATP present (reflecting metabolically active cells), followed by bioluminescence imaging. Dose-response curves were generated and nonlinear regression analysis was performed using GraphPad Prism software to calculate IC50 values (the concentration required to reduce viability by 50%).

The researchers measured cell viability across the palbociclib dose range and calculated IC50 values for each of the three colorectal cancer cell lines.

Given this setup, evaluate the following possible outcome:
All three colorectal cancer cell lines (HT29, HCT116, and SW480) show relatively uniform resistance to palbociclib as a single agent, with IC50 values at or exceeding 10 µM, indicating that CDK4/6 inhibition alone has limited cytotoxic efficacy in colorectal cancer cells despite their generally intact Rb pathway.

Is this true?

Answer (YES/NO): NO